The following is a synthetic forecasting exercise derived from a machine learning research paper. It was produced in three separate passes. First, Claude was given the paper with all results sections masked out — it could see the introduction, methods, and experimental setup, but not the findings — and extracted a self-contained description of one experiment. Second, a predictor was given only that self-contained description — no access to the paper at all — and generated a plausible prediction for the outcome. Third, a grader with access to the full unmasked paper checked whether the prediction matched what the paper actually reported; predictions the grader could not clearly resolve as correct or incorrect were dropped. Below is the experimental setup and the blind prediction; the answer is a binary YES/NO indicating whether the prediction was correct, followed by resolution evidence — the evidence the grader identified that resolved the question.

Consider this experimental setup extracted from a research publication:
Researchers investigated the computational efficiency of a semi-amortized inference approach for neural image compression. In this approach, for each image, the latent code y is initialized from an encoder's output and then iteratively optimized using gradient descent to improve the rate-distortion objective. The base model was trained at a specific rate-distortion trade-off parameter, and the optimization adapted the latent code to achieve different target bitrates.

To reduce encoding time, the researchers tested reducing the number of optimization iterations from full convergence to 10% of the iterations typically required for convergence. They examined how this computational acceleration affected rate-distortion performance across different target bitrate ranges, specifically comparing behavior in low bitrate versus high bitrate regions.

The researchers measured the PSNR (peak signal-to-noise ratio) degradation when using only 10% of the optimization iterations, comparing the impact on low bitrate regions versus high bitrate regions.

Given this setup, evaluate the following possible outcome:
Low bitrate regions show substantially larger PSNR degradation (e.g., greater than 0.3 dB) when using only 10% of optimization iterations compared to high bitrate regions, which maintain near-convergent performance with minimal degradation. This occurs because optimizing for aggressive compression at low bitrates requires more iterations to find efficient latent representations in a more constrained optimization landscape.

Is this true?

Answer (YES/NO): NO